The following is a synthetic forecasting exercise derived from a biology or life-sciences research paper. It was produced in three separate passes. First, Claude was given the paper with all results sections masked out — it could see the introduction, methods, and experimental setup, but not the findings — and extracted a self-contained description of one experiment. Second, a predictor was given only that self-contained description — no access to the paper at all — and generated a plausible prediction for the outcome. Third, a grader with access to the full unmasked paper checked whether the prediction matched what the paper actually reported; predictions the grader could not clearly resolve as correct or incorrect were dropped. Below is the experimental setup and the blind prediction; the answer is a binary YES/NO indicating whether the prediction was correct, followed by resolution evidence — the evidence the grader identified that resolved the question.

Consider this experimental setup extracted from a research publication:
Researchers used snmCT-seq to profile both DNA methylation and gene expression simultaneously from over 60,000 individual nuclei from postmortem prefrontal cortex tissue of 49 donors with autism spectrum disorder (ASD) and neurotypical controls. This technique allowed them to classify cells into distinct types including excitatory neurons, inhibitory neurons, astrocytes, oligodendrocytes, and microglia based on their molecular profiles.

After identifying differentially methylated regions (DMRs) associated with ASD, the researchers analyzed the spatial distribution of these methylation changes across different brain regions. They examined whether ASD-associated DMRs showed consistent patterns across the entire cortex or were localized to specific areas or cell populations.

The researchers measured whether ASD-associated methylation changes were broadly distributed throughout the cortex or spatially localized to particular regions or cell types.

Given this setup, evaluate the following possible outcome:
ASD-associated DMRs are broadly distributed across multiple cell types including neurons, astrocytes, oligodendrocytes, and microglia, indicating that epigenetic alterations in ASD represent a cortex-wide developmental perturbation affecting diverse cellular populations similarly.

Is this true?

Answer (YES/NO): NO